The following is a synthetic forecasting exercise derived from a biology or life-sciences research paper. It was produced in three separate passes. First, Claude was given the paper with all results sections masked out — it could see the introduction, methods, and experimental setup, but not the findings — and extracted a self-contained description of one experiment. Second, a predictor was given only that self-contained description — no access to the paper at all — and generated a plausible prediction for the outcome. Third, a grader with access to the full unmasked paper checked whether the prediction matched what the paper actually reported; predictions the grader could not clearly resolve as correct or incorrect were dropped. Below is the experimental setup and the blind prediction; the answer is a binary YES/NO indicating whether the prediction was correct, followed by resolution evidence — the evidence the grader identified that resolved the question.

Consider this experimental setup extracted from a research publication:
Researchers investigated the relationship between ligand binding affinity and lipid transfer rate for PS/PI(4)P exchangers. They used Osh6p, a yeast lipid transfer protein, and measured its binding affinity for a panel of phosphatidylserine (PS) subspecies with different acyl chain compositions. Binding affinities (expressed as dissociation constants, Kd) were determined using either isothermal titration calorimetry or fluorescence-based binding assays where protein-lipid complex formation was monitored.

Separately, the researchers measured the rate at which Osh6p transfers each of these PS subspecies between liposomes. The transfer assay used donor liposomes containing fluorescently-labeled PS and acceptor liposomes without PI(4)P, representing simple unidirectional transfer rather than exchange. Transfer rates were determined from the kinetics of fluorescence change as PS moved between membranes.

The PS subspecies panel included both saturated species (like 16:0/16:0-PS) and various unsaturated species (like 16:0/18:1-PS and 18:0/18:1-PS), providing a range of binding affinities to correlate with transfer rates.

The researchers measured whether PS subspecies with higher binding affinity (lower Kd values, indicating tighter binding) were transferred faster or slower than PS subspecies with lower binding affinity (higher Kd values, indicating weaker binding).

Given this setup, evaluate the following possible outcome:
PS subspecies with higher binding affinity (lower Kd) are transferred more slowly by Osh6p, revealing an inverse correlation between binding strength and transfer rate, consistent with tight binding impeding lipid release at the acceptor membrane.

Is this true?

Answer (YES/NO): YES